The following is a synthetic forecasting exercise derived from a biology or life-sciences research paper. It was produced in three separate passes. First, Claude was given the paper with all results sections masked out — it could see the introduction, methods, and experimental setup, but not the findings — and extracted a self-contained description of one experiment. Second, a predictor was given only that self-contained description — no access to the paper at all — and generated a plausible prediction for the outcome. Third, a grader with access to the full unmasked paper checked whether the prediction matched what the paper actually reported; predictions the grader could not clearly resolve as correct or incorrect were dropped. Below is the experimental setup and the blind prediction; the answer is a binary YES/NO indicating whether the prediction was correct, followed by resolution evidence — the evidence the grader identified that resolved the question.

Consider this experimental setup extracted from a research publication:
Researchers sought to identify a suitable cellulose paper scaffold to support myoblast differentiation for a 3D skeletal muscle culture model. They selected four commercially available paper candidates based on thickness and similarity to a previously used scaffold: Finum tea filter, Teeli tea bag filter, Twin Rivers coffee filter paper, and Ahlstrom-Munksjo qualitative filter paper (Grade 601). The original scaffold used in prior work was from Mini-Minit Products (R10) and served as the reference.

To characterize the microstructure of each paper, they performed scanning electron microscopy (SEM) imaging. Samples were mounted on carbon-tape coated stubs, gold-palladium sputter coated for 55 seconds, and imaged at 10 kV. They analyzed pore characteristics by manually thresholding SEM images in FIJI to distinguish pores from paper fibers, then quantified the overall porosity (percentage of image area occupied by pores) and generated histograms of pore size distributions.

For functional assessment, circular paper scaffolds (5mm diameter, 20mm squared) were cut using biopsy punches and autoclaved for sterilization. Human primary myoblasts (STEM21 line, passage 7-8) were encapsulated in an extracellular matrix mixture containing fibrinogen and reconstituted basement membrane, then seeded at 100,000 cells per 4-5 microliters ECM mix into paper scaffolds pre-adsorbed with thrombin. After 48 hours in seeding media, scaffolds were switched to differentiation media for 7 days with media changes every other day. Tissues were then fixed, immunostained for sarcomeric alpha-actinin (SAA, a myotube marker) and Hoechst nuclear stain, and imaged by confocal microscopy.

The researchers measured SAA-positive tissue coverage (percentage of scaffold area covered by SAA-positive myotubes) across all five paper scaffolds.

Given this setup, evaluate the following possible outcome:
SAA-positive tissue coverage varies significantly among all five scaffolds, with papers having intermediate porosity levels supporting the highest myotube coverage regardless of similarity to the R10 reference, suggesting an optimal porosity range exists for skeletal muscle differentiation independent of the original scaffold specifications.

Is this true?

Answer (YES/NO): NO